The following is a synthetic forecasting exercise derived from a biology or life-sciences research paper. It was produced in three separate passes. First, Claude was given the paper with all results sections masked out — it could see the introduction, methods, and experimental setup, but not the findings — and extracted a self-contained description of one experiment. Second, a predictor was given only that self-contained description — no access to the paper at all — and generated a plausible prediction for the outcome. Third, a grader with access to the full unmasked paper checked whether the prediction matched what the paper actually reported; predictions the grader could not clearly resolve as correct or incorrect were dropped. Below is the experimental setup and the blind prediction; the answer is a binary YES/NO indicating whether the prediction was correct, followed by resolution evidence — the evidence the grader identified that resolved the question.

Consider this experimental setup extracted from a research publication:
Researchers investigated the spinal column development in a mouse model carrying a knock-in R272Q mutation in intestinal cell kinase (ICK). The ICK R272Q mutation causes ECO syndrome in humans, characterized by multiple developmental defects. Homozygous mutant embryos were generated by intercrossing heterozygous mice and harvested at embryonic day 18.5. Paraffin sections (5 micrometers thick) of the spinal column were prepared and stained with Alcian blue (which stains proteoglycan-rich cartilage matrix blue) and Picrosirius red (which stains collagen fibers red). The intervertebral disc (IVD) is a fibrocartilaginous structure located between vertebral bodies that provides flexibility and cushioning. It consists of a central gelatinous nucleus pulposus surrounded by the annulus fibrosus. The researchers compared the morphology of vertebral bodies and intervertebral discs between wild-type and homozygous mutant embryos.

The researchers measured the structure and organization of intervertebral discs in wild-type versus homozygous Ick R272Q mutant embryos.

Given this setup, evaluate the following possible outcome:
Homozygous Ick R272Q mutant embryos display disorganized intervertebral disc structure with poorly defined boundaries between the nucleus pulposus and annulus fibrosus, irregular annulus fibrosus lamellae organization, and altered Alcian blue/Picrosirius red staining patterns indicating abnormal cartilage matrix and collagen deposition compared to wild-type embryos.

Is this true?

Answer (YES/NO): NO